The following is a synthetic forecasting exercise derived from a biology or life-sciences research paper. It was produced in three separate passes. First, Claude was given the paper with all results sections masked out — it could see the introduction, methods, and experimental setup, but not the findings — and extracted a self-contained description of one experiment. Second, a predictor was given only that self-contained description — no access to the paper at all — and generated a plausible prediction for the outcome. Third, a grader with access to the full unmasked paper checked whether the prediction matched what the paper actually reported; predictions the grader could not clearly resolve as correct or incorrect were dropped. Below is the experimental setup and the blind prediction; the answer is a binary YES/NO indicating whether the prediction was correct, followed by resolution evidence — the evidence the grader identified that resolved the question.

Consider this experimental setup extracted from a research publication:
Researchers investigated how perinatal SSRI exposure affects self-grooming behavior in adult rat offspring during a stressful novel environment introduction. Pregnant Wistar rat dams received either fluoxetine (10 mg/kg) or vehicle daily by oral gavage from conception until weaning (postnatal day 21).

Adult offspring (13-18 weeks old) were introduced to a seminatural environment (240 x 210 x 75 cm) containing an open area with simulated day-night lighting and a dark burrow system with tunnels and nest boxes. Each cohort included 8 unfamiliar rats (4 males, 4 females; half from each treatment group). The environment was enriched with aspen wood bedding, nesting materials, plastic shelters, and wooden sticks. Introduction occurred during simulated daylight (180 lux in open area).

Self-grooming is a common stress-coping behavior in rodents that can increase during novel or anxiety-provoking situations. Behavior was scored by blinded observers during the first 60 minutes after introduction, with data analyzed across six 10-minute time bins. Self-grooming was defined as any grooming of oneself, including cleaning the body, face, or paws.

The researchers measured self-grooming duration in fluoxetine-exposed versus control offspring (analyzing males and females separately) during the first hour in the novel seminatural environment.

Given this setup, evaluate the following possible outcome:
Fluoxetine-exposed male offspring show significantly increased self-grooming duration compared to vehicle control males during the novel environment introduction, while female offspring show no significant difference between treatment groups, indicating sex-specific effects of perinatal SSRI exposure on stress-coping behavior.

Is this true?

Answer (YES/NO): NO